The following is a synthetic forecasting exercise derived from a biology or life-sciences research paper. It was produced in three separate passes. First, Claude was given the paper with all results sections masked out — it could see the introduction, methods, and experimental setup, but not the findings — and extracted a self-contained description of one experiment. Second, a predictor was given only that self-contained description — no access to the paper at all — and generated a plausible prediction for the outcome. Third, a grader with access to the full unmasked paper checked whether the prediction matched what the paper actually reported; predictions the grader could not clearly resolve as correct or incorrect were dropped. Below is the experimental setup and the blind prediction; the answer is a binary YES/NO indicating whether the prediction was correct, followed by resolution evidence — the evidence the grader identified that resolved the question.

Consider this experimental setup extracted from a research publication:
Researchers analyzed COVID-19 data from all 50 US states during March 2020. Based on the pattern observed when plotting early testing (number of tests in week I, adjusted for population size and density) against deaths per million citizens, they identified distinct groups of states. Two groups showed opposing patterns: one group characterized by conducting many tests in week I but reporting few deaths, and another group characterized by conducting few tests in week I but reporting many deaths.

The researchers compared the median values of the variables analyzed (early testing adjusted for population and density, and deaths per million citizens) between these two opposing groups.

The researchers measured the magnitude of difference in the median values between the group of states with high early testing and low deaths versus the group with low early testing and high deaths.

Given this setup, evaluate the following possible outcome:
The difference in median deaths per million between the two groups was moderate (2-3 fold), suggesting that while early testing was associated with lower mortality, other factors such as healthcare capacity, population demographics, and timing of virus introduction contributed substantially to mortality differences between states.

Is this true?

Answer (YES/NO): NO